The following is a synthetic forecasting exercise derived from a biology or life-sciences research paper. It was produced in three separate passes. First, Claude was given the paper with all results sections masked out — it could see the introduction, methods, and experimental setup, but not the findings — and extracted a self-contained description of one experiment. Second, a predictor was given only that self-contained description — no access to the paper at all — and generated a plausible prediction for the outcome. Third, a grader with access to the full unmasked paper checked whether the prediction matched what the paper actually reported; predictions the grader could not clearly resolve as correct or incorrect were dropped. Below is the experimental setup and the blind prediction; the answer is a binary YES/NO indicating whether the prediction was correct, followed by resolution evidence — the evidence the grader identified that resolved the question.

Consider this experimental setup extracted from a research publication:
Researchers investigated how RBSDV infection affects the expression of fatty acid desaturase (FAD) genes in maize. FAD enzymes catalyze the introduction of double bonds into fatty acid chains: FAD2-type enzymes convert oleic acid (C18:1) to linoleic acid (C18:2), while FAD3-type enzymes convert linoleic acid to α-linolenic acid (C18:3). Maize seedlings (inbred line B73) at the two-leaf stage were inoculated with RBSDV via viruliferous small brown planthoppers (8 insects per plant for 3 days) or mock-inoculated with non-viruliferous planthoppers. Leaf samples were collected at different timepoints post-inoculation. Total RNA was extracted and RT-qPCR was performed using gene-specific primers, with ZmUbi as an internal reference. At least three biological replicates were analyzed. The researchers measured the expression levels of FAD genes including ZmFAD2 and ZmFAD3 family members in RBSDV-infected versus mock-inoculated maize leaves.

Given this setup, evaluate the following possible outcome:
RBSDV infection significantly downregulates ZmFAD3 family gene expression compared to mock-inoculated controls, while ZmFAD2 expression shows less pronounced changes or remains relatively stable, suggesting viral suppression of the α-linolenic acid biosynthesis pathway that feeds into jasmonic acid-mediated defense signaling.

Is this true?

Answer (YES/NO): NO